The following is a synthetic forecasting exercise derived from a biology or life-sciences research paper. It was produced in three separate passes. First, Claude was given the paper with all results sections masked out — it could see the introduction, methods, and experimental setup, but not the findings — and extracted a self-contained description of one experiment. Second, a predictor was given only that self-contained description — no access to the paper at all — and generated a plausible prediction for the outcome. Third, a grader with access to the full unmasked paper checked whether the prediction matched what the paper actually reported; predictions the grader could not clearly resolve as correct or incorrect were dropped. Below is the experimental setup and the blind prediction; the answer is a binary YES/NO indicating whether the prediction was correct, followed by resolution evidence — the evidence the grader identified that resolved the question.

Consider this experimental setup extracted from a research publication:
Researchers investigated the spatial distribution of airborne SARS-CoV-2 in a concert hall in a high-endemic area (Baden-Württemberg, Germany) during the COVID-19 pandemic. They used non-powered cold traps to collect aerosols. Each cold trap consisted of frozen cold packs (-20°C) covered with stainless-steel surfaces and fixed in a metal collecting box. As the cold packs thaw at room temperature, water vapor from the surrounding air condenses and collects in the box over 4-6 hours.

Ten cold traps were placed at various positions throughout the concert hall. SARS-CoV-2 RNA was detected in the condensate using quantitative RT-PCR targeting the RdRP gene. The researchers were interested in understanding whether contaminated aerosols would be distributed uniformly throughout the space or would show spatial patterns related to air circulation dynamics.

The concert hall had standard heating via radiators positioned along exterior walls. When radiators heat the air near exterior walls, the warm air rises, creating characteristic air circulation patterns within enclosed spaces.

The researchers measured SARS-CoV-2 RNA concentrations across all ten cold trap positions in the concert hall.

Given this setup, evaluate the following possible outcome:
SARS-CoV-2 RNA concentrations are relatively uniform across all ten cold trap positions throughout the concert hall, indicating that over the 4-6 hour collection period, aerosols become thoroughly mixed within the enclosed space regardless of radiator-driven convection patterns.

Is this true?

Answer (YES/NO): NO